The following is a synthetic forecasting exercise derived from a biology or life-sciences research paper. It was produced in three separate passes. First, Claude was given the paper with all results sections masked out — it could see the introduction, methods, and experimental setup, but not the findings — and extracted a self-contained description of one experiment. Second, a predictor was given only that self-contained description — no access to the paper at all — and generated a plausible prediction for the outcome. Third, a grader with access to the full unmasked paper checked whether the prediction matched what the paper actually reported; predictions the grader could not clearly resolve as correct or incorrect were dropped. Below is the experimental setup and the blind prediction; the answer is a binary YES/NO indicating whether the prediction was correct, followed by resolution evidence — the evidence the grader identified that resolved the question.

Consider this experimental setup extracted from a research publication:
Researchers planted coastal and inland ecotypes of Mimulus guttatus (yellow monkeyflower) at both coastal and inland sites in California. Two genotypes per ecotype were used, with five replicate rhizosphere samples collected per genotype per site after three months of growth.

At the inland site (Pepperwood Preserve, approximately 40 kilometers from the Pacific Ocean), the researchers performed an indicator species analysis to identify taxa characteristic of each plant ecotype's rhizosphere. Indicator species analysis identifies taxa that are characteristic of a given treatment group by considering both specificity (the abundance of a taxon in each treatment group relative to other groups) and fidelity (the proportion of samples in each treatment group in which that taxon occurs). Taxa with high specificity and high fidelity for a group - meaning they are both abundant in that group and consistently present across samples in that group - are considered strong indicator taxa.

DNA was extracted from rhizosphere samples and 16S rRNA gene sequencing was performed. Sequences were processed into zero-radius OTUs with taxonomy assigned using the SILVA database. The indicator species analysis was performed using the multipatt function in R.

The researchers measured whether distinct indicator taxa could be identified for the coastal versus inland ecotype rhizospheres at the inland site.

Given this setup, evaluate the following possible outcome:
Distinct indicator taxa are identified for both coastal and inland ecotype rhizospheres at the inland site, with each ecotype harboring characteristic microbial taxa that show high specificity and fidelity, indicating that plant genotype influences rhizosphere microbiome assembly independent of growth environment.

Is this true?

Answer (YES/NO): NO